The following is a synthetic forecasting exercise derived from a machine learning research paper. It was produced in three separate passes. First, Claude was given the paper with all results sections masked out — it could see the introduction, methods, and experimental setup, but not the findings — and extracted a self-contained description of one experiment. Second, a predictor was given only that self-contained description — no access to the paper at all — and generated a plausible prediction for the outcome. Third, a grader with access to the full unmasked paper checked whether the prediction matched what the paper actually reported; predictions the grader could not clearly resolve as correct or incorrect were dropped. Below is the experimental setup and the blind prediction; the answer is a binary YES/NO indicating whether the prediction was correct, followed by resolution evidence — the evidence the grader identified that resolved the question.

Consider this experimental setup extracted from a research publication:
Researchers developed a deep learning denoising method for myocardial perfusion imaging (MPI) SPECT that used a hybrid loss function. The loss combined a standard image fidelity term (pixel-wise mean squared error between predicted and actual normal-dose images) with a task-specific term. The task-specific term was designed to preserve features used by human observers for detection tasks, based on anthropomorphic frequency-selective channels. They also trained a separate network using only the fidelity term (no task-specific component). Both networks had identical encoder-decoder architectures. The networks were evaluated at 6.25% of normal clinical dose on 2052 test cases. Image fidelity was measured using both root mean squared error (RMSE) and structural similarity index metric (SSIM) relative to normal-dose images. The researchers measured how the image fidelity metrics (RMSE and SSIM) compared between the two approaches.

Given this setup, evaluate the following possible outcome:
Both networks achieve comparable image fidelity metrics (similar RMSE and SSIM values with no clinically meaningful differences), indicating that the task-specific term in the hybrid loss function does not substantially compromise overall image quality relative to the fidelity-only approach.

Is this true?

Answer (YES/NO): YES